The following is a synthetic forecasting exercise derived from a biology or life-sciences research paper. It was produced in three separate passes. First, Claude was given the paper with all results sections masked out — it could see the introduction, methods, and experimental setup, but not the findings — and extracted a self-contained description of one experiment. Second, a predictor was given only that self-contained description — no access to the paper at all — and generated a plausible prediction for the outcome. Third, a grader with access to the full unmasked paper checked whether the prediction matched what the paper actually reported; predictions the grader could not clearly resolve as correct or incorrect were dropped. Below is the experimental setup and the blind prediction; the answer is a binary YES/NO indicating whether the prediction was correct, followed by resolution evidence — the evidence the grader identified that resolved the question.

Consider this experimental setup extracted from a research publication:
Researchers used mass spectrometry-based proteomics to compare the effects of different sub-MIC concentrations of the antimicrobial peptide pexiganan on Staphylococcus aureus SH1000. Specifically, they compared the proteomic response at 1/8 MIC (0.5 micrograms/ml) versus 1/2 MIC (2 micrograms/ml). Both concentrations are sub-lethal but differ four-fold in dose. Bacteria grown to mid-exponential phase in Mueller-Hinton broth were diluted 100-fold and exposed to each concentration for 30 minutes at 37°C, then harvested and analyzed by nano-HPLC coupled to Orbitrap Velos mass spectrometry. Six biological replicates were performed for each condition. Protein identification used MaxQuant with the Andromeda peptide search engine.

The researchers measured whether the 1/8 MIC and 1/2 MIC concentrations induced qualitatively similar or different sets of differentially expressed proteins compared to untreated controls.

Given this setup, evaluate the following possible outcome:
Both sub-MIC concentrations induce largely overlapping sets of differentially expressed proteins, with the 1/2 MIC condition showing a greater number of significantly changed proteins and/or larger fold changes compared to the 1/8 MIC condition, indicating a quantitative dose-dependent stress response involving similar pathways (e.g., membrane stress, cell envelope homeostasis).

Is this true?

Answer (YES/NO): NO